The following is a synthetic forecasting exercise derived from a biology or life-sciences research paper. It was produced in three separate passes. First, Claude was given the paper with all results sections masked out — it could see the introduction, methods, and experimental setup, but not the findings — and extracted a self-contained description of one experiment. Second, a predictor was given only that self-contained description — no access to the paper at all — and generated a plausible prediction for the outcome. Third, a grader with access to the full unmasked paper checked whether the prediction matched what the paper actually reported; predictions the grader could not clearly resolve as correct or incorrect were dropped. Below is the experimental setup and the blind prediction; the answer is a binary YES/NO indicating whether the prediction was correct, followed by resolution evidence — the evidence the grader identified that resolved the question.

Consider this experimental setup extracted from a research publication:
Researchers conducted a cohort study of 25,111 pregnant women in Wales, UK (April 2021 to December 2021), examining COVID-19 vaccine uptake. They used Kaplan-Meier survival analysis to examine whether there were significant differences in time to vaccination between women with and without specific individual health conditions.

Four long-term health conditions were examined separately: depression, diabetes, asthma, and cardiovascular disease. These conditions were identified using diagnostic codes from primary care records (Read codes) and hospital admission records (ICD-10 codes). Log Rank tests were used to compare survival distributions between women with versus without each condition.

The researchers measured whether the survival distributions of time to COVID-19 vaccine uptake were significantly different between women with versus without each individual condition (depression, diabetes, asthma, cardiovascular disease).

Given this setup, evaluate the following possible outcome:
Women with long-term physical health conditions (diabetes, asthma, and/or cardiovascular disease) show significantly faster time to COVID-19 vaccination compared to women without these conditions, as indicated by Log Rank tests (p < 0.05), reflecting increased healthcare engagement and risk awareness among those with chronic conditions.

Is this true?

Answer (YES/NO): NO